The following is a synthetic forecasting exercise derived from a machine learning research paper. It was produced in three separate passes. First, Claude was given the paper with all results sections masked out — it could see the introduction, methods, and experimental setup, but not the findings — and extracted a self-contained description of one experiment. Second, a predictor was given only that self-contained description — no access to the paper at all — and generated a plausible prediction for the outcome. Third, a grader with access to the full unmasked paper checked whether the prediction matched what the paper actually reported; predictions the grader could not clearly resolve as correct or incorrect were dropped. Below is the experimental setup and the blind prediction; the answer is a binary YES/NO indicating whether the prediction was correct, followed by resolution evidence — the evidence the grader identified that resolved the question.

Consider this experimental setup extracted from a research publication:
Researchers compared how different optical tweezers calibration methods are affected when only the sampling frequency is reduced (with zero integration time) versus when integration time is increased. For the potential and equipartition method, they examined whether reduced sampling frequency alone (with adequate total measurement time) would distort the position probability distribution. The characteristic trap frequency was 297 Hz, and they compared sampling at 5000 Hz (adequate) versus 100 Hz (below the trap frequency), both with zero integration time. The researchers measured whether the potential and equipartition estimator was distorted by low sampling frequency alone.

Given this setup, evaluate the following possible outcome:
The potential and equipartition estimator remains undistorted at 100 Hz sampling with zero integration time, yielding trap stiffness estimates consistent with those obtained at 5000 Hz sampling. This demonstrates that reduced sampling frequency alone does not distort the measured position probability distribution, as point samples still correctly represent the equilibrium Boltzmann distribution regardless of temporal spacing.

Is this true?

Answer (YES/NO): YES